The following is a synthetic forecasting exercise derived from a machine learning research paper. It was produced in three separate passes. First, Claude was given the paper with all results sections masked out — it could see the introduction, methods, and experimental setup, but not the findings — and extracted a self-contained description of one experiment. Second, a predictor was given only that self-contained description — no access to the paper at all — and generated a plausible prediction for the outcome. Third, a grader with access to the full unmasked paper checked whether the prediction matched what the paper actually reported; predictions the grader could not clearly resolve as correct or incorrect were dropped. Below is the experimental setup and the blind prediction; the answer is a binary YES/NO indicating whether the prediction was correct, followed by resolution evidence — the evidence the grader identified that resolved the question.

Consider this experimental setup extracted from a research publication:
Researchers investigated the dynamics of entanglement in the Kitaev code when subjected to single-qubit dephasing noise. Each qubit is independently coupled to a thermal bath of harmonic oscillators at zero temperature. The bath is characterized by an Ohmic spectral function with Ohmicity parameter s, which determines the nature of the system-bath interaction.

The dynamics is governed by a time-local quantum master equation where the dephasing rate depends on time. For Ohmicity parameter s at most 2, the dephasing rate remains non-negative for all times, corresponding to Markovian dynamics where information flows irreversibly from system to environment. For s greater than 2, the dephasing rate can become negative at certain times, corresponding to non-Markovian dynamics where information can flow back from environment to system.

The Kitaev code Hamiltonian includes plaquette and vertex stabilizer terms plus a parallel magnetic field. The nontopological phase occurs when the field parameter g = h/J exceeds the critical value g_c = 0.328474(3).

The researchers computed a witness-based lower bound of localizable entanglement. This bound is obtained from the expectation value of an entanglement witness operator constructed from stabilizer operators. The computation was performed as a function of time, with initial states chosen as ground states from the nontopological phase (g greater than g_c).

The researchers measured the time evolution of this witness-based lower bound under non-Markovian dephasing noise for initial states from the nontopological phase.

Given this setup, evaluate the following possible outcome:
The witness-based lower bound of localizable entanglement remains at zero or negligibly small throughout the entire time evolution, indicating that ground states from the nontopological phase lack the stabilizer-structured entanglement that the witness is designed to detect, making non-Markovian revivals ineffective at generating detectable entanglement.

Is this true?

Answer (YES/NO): NO